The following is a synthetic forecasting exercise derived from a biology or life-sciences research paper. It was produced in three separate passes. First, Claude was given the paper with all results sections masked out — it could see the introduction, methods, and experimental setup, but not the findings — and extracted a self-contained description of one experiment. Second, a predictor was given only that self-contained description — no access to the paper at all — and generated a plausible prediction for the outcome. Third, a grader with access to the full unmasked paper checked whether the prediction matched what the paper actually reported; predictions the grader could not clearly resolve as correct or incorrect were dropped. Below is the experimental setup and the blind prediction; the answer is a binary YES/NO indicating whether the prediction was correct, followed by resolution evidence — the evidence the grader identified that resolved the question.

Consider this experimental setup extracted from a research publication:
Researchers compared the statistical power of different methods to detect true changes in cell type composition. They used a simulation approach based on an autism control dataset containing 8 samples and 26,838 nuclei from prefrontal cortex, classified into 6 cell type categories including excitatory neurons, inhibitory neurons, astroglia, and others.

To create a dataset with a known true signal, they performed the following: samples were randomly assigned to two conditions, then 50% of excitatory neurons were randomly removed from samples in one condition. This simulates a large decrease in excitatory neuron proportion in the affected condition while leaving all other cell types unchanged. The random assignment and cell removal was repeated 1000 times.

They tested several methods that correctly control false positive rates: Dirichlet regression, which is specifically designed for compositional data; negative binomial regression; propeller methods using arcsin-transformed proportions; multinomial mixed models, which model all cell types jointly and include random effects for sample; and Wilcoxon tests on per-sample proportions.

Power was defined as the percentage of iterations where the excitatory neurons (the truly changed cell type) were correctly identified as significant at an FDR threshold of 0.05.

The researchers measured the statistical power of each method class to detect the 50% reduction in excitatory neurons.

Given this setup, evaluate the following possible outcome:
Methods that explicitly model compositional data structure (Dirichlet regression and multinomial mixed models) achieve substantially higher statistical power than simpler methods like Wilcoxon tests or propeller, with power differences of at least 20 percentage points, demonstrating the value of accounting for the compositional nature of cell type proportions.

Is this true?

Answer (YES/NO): NO